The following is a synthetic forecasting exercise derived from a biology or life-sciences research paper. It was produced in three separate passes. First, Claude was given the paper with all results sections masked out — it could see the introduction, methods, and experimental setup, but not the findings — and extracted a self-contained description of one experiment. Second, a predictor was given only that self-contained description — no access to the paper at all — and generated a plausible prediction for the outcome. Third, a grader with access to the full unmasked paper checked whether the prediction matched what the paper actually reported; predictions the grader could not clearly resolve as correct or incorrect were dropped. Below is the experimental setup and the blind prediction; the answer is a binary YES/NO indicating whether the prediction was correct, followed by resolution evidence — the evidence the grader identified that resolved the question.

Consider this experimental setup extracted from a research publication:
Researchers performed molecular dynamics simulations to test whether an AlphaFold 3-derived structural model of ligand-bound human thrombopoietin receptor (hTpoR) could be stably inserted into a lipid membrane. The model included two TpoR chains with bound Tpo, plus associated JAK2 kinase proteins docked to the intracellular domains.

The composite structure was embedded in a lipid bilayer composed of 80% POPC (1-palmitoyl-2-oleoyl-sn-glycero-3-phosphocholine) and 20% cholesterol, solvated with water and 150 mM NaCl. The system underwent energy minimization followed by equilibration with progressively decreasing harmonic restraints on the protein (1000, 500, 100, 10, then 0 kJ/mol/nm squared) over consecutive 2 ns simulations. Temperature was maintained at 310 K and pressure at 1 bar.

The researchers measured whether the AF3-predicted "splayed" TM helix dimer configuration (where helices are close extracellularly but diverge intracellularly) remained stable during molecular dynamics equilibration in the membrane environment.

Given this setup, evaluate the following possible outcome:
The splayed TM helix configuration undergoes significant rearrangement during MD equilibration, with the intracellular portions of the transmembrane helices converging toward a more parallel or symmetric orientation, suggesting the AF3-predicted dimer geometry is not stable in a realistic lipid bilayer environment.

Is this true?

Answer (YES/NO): NO